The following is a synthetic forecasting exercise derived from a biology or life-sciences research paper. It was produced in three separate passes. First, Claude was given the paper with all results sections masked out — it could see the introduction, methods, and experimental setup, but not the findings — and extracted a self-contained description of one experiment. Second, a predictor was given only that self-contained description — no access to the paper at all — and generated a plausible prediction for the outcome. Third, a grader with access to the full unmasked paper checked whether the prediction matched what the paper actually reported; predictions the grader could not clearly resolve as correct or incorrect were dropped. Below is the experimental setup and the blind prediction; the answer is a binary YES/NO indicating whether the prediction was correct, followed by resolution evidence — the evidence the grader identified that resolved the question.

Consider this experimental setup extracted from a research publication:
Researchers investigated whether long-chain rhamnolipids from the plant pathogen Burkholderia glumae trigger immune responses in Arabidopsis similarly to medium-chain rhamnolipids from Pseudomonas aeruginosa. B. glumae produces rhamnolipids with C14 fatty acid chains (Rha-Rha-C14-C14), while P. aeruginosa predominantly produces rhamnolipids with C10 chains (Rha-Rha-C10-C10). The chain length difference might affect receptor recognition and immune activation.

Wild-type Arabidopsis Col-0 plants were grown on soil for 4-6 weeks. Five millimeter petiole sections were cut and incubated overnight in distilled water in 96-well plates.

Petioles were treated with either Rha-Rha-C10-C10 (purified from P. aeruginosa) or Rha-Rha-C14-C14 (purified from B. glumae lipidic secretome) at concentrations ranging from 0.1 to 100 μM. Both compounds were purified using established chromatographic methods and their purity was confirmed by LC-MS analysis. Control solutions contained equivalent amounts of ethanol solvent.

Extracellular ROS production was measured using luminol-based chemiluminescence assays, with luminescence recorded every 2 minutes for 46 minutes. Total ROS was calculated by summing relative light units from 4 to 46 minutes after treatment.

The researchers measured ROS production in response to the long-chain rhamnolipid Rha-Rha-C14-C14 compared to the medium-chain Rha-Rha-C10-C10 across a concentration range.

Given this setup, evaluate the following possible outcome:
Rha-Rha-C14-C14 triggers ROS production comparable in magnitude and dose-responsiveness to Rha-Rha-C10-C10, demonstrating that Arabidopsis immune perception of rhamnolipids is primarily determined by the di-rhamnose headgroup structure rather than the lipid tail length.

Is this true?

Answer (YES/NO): NO